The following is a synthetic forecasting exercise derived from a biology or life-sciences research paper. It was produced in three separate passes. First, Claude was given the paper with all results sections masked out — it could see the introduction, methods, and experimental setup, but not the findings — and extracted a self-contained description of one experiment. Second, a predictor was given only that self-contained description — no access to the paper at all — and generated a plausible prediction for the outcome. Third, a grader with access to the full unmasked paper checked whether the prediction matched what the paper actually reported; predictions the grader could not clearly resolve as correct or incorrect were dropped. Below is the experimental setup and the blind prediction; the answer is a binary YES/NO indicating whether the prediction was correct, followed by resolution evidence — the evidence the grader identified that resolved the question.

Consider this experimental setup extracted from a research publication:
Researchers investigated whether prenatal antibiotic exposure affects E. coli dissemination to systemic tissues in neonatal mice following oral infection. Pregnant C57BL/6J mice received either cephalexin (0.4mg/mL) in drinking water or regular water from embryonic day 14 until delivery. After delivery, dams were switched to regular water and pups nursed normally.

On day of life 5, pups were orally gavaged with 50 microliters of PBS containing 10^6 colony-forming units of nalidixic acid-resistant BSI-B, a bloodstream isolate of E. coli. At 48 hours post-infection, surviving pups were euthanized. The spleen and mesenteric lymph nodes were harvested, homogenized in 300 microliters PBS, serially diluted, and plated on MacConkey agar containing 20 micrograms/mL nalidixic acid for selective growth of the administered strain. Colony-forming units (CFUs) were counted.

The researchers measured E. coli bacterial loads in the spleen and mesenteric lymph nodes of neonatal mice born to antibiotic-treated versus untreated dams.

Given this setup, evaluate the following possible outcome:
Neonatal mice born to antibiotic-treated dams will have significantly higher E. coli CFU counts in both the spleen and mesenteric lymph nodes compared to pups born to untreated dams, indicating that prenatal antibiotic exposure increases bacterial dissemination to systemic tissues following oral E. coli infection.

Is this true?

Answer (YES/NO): NO